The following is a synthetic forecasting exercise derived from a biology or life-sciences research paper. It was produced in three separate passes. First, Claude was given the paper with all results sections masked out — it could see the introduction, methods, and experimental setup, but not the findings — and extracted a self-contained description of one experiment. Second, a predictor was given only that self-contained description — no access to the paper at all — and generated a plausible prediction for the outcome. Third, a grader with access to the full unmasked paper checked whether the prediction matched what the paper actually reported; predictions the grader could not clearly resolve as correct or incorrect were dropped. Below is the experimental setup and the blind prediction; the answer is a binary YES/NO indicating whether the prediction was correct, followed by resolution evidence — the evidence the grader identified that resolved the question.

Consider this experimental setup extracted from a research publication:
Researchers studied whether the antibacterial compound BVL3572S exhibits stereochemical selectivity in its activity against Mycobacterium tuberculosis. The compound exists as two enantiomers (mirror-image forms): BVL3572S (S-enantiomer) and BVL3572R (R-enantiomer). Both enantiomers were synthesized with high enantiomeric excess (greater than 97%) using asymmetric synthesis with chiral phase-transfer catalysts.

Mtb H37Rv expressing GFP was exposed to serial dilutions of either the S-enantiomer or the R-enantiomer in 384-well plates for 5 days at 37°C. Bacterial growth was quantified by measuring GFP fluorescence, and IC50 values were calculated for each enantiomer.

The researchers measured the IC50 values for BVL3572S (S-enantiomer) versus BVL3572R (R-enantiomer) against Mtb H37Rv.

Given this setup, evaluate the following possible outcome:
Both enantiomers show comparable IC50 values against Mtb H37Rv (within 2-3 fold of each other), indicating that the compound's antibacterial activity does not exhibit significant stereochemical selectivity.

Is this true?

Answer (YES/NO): NO